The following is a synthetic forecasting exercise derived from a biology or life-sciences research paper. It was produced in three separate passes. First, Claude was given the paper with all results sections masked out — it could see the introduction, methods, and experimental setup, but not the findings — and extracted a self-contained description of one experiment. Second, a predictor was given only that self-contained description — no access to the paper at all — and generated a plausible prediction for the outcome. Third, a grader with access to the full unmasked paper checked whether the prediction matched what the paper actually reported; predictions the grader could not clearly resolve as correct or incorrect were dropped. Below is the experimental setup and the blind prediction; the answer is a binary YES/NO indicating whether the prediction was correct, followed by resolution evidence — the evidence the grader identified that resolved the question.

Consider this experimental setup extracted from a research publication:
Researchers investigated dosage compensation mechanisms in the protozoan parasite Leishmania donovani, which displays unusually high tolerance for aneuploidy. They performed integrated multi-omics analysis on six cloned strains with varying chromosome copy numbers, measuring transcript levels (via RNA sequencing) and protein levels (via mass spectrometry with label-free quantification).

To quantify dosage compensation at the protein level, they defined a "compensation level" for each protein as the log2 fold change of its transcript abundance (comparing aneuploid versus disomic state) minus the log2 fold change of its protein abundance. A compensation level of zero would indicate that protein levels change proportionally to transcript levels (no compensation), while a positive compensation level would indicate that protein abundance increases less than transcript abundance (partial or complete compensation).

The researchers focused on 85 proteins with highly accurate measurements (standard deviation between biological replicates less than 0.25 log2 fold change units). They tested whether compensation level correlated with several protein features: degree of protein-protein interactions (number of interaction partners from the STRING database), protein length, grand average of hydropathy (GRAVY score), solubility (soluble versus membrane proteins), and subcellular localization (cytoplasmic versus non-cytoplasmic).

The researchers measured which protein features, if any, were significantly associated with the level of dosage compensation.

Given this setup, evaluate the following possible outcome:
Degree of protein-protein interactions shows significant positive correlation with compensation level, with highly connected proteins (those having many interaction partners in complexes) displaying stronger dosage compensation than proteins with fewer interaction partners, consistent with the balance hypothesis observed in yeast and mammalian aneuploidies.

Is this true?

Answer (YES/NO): NO